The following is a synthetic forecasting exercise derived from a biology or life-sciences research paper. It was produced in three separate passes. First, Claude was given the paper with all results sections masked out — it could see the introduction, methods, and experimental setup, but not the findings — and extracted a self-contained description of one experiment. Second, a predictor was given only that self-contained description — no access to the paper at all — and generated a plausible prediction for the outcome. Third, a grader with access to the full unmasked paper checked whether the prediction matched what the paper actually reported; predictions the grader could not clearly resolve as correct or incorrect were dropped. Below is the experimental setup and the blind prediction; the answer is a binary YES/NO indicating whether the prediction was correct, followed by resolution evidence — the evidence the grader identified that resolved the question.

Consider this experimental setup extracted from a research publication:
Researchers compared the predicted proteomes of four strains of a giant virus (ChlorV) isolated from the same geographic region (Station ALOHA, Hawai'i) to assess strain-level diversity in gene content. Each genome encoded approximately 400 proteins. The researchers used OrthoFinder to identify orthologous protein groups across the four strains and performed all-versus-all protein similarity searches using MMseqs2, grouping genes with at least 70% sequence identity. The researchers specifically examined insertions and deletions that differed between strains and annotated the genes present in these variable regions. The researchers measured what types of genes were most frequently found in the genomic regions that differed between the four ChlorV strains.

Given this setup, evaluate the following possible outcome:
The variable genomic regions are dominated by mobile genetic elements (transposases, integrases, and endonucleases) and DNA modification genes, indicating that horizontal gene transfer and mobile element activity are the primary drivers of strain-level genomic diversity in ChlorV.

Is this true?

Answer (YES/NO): NO